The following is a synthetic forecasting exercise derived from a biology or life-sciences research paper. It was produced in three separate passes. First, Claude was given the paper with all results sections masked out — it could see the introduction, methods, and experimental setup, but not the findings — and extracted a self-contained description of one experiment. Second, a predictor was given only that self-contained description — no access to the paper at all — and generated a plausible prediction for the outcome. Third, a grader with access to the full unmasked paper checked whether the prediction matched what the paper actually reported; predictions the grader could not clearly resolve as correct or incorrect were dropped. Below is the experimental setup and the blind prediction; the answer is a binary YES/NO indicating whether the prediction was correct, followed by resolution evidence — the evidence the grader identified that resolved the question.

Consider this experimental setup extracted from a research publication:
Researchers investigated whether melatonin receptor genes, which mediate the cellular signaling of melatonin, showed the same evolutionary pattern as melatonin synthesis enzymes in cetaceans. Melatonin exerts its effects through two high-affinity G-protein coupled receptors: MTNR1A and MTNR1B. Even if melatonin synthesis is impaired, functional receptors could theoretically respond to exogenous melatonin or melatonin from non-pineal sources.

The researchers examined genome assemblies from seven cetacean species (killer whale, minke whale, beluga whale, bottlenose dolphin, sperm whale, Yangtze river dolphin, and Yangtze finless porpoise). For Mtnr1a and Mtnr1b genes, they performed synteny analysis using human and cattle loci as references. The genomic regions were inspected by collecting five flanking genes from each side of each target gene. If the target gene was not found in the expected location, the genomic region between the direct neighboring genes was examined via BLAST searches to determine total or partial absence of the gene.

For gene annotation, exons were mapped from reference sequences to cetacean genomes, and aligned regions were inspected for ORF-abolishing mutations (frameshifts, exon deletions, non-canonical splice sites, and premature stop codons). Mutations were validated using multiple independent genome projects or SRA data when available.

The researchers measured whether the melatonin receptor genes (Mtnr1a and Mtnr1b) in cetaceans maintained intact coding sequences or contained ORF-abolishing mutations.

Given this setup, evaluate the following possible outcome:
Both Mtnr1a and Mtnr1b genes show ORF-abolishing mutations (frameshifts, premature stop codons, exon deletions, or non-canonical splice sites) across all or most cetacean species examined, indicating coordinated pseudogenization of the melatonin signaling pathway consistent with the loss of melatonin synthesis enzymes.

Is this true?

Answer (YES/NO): YES